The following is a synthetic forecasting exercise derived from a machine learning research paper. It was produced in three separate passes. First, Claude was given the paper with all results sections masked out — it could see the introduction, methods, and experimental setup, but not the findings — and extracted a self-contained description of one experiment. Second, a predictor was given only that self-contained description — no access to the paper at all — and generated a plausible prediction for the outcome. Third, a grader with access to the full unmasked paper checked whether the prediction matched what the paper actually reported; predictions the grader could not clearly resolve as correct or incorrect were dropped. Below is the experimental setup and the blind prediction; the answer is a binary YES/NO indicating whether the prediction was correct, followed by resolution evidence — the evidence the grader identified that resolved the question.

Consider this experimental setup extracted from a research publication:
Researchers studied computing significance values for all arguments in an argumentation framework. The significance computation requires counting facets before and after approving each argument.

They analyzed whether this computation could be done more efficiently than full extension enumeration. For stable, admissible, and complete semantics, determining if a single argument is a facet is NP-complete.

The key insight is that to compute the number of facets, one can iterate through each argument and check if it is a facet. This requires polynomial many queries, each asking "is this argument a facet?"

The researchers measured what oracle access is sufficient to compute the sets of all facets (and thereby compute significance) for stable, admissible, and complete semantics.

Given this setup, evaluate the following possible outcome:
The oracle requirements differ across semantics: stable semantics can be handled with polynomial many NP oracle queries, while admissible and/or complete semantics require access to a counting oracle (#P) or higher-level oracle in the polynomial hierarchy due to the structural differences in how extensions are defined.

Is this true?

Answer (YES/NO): NO